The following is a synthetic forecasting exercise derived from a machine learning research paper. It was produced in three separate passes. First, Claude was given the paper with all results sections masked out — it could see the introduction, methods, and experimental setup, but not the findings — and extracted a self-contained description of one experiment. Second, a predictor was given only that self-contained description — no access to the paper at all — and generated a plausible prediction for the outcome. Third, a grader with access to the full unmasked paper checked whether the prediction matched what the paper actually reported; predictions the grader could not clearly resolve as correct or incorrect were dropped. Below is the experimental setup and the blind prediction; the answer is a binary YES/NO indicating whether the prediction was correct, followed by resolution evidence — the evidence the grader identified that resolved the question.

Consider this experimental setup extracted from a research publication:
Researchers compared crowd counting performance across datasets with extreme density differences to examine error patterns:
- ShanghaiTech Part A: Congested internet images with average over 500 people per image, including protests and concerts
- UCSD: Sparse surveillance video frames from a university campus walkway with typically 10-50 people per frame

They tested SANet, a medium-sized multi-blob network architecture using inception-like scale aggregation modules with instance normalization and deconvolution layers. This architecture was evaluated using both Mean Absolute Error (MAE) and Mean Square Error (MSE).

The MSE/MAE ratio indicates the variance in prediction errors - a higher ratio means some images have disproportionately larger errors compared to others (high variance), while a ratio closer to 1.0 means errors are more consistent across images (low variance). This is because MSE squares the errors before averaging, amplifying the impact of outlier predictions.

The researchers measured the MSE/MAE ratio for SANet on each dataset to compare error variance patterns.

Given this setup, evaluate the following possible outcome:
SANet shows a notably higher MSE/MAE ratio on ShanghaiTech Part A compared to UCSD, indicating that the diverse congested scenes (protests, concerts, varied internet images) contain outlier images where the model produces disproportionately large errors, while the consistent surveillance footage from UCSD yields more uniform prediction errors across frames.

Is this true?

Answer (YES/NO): YES